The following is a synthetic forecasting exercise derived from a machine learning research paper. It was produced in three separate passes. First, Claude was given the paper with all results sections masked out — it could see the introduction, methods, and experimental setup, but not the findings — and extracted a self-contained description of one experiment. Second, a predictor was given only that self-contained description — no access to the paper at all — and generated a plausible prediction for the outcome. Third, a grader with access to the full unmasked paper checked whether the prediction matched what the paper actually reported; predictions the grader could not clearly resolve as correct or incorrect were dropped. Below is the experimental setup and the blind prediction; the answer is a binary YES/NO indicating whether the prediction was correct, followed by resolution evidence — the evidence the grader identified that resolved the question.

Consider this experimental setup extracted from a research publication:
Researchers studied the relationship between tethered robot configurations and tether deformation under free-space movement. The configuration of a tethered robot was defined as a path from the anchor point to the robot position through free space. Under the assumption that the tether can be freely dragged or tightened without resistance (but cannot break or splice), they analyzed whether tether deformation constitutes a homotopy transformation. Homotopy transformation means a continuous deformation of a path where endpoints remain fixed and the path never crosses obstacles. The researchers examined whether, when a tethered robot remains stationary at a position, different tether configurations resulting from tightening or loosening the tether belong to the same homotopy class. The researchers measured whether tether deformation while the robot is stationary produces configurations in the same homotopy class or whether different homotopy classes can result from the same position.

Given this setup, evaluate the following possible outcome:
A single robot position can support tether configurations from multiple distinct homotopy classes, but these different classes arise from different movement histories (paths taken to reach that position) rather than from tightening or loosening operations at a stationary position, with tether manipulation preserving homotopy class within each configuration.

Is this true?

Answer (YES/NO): YES